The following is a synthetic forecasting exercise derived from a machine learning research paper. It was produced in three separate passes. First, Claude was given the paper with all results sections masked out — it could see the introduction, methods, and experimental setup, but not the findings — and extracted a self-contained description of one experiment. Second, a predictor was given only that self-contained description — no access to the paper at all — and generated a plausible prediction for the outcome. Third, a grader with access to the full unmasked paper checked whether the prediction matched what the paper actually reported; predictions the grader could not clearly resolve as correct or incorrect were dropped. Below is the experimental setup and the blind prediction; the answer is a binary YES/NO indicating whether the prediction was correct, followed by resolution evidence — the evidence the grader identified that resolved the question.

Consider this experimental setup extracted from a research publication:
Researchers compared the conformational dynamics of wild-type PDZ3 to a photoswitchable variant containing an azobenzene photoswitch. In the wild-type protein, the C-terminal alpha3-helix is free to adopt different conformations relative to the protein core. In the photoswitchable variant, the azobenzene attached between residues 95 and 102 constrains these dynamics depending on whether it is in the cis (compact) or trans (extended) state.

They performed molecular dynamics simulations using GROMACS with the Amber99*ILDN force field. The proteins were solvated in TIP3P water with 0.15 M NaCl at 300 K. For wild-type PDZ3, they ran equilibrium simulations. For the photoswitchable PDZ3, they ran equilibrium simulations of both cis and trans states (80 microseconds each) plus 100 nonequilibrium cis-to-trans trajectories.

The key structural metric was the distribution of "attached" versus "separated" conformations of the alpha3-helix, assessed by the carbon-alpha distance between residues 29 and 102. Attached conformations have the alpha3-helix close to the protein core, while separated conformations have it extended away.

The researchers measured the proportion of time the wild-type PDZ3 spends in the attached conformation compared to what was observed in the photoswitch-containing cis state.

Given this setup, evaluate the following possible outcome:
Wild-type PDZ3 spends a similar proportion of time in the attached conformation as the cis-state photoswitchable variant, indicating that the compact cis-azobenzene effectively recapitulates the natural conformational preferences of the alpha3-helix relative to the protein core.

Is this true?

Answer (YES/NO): NO